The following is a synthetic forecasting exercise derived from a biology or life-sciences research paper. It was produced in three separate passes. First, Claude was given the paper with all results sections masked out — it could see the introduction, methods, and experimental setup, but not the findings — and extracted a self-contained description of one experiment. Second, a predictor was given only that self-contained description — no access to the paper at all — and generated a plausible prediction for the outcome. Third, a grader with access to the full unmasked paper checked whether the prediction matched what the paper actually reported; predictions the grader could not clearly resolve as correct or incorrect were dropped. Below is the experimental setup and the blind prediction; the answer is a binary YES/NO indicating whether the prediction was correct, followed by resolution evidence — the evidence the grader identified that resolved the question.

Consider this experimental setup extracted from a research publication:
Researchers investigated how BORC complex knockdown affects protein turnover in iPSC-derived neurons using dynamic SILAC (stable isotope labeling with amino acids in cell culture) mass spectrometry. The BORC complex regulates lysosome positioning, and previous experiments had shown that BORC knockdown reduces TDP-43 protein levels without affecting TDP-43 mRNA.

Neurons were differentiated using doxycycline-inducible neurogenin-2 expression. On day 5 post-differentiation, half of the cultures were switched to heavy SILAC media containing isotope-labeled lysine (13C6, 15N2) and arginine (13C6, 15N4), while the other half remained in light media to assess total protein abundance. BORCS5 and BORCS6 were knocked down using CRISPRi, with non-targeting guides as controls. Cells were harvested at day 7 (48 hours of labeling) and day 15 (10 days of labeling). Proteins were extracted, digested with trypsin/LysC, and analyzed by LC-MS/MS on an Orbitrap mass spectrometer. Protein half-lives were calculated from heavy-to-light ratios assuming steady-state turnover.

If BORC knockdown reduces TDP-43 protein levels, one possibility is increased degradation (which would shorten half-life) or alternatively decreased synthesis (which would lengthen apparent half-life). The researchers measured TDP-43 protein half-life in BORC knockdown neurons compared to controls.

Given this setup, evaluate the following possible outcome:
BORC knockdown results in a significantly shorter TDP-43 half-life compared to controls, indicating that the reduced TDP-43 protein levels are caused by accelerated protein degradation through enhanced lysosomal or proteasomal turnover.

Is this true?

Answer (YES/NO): NO